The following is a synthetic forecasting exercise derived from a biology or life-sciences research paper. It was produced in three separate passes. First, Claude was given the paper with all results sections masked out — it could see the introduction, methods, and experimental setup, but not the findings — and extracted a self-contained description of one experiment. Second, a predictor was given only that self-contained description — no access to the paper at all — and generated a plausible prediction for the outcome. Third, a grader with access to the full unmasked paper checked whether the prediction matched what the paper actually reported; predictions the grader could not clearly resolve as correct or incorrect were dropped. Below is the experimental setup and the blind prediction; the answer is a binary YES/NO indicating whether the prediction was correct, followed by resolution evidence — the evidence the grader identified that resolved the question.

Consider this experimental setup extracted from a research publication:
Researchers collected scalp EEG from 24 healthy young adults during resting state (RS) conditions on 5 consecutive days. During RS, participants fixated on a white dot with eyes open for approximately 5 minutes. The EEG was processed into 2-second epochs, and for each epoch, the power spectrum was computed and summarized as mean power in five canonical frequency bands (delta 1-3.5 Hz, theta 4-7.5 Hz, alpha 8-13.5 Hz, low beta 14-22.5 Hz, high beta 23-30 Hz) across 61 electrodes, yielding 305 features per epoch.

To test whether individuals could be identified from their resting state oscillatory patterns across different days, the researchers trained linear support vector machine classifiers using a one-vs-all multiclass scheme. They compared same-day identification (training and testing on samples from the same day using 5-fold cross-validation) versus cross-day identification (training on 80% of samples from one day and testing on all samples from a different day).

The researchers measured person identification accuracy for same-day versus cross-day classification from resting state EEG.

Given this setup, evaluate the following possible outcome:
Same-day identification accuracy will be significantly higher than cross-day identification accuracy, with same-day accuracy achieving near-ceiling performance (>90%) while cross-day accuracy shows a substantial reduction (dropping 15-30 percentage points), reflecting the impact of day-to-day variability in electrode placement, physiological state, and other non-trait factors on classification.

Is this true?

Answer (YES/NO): NO